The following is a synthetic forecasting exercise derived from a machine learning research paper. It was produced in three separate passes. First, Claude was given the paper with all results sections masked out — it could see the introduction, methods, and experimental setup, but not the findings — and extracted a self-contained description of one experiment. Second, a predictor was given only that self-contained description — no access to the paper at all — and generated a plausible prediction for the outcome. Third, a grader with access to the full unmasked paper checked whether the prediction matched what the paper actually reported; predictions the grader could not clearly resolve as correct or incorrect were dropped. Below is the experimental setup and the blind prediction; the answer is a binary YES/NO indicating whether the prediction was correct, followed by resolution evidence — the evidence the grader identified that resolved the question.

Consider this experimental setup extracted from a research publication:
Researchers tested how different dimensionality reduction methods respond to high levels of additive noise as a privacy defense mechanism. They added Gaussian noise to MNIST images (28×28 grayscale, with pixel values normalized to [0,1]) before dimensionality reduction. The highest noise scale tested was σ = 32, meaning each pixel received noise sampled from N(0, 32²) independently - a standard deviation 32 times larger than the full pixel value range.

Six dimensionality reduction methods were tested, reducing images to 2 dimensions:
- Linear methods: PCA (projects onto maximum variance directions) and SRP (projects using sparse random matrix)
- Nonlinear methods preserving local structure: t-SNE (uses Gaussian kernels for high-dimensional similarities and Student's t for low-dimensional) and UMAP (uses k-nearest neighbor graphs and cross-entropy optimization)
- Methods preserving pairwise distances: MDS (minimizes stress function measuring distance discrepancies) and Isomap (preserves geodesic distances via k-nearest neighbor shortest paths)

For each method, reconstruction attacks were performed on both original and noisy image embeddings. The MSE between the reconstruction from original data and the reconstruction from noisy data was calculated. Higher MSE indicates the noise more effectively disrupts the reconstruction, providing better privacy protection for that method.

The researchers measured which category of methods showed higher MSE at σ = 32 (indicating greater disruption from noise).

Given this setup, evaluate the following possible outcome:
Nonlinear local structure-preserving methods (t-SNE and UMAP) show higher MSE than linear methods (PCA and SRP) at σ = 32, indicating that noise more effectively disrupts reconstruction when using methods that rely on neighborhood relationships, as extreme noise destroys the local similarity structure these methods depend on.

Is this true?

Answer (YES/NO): NO